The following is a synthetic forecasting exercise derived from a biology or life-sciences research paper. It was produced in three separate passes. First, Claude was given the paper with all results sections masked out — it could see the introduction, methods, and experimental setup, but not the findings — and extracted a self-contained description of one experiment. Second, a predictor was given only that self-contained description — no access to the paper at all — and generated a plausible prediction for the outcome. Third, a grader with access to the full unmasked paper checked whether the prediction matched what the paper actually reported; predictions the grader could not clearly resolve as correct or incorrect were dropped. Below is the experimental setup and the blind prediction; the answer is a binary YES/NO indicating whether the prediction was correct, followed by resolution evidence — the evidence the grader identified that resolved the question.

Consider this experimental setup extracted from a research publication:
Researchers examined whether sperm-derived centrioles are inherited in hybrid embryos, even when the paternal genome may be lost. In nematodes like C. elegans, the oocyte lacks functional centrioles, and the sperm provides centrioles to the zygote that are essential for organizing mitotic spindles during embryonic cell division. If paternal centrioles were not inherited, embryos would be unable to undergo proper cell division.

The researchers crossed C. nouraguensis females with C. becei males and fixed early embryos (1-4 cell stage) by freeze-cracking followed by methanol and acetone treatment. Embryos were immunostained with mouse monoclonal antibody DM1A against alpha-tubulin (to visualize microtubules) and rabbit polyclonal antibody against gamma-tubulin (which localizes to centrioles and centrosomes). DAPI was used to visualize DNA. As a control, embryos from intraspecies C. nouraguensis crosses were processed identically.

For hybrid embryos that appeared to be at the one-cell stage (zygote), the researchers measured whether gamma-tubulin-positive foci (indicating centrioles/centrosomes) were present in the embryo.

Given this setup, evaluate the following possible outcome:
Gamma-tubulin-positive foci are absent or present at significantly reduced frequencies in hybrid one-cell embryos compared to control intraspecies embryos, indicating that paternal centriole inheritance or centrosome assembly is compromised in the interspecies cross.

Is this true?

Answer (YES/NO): NO